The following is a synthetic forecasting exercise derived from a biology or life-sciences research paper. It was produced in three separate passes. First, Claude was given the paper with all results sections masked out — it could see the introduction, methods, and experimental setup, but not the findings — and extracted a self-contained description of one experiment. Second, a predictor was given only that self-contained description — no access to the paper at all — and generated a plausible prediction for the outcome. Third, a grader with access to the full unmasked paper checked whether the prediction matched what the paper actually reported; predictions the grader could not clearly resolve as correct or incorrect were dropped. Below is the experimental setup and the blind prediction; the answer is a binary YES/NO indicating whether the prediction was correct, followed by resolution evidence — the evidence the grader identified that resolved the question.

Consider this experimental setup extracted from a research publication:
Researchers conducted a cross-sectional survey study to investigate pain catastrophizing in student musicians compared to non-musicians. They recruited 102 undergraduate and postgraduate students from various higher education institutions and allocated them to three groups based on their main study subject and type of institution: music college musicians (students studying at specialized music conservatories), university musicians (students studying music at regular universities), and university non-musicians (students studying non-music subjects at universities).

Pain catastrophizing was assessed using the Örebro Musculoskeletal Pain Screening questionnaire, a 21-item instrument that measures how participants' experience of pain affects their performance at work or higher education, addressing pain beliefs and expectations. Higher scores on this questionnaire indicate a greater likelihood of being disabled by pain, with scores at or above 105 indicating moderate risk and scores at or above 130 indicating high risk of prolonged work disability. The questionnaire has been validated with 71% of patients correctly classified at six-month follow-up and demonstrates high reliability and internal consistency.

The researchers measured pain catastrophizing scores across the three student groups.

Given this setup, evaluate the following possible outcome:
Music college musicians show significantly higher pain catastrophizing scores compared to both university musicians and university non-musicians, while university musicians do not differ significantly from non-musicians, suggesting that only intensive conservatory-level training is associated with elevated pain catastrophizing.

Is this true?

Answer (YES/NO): NO